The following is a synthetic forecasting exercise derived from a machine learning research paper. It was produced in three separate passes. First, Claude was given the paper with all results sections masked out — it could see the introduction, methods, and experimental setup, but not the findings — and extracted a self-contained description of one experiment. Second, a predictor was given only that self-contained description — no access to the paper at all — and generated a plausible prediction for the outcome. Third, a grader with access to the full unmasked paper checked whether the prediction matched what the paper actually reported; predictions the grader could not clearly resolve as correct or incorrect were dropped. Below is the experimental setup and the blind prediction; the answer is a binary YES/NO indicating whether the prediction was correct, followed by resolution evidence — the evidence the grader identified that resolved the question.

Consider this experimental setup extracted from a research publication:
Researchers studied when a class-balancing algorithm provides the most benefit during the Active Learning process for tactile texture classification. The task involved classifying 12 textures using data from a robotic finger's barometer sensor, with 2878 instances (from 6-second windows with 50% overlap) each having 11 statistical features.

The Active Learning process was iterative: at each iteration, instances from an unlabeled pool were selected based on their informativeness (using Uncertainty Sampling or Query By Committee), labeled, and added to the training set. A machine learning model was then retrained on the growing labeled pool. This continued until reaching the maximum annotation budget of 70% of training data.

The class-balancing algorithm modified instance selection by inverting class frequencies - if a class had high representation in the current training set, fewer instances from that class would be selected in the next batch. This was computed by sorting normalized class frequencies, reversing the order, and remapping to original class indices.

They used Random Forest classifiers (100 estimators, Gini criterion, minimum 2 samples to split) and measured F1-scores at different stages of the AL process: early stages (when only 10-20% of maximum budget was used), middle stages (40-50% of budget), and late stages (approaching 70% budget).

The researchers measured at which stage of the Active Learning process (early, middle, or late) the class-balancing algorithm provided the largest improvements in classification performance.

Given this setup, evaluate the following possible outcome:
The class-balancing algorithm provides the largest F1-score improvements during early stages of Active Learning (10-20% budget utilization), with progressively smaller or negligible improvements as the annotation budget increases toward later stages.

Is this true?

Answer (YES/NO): YES